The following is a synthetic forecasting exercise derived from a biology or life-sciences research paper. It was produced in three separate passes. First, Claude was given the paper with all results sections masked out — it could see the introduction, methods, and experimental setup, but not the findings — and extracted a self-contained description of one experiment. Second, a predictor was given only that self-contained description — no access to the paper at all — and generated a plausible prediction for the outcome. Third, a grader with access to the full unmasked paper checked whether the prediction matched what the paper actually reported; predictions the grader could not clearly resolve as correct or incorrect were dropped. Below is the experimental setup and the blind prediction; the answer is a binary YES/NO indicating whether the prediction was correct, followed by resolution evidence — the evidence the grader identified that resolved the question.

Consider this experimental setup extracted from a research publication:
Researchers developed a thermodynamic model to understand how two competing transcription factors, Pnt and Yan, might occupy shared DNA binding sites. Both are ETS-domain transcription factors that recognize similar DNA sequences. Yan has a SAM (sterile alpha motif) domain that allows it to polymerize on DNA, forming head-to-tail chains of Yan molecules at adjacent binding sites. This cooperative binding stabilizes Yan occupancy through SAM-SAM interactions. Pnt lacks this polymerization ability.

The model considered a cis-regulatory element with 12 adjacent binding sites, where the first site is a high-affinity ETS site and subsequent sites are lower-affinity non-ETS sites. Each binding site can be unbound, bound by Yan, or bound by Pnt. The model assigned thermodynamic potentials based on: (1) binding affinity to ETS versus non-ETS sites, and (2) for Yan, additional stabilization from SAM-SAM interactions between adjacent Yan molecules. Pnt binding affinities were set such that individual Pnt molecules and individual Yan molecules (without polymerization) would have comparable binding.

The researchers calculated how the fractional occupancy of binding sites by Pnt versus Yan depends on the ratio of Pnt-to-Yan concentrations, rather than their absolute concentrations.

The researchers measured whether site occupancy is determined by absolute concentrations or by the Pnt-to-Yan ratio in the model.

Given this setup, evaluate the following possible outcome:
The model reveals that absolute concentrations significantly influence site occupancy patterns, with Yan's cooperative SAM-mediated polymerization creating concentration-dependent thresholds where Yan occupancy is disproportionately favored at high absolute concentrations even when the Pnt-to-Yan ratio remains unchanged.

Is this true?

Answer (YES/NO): NO